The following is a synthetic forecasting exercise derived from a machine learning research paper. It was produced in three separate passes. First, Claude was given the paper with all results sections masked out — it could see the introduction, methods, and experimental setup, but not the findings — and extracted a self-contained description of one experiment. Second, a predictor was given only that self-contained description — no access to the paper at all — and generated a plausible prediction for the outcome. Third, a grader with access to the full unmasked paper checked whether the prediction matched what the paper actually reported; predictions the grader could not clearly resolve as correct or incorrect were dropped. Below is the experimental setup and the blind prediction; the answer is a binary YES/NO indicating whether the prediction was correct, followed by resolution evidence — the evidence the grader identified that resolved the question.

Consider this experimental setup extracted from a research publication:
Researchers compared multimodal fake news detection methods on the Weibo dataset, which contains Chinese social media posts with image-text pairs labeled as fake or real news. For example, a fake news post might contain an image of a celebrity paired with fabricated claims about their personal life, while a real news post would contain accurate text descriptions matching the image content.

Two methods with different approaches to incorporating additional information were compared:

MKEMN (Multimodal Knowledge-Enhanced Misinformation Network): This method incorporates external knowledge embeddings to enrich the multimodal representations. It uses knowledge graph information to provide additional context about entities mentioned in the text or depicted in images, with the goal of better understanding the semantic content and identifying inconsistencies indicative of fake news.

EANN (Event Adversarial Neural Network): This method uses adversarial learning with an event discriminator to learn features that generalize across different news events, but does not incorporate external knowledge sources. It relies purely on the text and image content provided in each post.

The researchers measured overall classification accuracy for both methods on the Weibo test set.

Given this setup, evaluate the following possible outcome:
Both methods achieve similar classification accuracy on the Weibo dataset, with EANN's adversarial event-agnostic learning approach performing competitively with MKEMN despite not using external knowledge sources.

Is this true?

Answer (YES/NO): NO